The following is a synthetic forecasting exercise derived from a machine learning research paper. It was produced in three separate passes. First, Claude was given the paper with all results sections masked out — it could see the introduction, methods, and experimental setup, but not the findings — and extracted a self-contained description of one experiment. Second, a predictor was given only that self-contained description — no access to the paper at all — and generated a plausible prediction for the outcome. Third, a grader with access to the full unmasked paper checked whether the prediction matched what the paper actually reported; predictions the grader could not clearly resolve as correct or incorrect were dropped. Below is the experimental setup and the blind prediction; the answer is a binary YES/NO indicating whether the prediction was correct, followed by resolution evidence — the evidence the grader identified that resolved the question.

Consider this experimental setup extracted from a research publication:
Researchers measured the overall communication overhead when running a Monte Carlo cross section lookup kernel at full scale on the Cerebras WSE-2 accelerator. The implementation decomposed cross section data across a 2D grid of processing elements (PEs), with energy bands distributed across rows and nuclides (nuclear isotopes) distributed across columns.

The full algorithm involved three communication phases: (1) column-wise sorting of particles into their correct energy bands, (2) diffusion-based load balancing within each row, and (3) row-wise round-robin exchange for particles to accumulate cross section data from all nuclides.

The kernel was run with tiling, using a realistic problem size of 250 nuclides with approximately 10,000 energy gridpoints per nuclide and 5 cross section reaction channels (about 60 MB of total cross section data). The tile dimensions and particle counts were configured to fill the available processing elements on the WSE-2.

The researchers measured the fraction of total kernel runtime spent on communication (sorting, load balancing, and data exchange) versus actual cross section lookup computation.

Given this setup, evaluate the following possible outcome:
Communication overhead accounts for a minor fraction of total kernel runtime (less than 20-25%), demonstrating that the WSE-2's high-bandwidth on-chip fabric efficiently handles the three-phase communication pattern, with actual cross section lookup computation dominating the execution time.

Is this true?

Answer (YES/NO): YES